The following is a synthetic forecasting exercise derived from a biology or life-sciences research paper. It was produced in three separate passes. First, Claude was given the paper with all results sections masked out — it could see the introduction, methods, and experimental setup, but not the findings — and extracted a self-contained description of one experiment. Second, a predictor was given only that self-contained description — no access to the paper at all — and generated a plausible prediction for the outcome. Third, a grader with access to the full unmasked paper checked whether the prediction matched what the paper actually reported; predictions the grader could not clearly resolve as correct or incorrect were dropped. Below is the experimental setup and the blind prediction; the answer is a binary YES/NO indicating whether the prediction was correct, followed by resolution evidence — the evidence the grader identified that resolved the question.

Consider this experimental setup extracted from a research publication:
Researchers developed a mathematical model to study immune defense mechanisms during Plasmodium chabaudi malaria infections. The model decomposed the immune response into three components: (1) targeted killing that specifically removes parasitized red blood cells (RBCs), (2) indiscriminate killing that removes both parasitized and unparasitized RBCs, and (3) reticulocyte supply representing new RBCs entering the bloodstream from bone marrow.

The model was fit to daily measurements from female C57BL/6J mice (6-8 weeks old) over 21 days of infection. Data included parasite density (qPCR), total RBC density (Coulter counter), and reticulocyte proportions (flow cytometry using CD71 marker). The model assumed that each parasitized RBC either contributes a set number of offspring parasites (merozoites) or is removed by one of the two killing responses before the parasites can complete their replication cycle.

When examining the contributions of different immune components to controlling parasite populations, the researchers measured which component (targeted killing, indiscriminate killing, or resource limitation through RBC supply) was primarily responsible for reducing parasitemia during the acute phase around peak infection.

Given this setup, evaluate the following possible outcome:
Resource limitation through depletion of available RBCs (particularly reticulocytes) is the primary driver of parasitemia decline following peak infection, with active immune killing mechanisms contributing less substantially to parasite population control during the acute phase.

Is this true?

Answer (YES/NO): NO